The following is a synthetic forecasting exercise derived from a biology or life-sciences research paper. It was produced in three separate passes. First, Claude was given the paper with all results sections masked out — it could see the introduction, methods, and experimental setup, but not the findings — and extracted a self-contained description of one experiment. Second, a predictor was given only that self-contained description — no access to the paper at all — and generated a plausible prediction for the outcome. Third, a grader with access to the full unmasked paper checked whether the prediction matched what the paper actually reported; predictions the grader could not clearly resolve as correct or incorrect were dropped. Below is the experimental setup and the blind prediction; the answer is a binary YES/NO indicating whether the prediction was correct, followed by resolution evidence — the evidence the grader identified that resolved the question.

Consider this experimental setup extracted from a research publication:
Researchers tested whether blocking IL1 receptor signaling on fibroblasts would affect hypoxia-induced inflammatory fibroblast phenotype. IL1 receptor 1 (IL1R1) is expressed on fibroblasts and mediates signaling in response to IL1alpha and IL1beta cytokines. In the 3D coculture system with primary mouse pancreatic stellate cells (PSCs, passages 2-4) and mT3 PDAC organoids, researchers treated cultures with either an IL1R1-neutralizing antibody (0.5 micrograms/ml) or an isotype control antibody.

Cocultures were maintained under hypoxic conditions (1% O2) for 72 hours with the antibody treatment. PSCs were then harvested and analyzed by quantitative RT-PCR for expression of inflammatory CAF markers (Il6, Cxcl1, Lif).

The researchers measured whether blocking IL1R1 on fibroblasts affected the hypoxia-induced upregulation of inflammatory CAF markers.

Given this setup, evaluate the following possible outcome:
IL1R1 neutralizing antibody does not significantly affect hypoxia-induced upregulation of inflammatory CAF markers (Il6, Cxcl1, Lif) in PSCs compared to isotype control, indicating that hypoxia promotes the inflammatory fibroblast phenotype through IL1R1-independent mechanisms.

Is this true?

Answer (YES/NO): NO